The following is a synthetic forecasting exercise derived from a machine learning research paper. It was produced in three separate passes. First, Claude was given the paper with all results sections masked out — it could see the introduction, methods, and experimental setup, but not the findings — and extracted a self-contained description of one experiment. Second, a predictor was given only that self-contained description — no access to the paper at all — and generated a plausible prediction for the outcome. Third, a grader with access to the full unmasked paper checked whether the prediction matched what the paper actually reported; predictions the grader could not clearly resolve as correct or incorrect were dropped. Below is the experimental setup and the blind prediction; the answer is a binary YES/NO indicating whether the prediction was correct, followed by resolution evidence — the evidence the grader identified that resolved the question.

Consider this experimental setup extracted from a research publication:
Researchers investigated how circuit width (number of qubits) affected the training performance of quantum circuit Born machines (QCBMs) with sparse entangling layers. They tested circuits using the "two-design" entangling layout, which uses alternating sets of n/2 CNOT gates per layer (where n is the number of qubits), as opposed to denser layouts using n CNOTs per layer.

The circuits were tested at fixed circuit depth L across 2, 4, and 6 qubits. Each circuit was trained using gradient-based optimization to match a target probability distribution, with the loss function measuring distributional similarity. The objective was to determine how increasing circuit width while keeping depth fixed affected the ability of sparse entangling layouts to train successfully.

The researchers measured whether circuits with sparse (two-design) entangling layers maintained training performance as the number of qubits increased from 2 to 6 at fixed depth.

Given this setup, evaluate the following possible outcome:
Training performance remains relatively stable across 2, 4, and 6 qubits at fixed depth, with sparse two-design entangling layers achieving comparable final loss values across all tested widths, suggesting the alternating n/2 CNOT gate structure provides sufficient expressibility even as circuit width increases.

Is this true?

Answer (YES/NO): NO